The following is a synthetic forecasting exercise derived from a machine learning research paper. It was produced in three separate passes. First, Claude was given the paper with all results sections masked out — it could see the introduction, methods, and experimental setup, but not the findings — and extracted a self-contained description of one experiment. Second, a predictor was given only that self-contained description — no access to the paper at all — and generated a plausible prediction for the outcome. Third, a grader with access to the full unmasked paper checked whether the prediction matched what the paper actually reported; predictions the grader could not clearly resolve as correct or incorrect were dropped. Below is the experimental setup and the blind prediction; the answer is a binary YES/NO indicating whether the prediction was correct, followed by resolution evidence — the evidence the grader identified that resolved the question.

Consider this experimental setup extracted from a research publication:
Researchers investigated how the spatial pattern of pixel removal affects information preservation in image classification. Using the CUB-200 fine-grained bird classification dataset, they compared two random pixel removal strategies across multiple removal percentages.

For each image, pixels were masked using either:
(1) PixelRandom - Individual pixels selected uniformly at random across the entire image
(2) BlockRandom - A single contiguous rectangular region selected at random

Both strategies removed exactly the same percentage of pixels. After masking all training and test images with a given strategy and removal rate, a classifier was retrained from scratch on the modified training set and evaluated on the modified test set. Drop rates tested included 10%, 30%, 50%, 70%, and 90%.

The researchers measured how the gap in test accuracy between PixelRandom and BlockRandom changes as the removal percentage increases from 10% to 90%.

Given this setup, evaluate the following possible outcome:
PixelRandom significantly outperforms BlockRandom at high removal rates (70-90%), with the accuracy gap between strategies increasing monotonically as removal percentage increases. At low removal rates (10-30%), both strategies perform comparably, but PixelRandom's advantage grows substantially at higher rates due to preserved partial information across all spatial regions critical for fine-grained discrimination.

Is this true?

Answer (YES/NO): NO